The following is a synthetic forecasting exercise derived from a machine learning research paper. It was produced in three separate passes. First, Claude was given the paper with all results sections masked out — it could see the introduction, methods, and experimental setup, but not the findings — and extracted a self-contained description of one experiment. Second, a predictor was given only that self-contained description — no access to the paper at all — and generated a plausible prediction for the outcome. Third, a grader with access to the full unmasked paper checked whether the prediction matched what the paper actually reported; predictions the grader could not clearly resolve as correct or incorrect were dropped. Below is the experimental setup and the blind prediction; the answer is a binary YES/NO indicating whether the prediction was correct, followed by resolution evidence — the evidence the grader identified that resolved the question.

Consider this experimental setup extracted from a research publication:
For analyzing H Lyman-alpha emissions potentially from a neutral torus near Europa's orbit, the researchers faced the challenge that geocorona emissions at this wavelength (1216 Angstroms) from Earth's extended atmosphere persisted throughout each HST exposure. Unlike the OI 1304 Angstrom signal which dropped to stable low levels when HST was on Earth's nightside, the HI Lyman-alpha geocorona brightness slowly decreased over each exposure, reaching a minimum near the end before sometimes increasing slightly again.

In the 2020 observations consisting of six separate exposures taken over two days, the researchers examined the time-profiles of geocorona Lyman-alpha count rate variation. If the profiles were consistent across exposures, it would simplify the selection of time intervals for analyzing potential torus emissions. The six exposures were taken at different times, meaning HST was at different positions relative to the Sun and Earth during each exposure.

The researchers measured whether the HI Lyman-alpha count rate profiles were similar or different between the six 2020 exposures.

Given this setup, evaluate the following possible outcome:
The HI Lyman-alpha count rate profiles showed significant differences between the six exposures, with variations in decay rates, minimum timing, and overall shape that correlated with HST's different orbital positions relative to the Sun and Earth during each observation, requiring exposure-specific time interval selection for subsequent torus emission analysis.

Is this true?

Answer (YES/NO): NO